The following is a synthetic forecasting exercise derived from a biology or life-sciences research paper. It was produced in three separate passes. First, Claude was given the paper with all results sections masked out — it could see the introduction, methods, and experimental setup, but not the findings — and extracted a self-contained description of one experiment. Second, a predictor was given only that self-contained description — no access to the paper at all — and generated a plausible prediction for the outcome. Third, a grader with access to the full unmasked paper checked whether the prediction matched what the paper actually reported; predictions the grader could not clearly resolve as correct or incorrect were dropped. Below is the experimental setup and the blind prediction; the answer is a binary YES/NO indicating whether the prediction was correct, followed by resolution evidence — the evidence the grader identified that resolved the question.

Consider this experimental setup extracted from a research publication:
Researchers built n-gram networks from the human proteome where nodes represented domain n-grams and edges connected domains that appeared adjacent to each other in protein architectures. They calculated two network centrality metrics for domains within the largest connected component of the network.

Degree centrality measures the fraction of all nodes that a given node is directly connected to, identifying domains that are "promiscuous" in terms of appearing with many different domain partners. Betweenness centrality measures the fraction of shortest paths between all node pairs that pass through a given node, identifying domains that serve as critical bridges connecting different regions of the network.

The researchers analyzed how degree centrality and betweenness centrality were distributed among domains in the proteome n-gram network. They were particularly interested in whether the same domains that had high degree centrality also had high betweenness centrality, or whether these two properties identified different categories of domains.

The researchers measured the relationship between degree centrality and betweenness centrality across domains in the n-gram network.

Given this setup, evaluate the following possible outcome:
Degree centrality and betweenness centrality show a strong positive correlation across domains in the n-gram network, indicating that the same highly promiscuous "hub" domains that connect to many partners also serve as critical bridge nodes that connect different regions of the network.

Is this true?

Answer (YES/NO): NO